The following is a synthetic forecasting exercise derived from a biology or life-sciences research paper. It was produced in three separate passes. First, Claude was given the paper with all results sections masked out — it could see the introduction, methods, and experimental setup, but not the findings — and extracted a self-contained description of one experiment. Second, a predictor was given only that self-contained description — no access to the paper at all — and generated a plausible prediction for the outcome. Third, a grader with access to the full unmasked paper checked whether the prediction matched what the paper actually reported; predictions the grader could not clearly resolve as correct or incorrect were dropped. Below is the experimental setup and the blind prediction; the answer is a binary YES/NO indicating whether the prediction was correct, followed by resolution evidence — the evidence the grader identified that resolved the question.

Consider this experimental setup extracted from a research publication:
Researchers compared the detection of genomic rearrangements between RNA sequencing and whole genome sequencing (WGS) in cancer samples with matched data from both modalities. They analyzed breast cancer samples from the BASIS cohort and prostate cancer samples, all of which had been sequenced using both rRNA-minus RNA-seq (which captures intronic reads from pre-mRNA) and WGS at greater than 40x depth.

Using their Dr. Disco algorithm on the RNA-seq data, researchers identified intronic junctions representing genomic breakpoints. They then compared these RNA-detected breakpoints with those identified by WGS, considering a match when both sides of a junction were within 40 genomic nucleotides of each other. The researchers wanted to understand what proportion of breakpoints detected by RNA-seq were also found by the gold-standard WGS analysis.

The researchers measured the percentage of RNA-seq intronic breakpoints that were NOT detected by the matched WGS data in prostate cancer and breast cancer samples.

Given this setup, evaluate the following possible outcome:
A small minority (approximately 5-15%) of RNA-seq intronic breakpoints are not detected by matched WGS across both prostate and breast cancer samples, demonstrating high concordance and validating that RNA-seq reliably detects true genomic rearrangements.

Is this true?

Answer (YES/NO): NO